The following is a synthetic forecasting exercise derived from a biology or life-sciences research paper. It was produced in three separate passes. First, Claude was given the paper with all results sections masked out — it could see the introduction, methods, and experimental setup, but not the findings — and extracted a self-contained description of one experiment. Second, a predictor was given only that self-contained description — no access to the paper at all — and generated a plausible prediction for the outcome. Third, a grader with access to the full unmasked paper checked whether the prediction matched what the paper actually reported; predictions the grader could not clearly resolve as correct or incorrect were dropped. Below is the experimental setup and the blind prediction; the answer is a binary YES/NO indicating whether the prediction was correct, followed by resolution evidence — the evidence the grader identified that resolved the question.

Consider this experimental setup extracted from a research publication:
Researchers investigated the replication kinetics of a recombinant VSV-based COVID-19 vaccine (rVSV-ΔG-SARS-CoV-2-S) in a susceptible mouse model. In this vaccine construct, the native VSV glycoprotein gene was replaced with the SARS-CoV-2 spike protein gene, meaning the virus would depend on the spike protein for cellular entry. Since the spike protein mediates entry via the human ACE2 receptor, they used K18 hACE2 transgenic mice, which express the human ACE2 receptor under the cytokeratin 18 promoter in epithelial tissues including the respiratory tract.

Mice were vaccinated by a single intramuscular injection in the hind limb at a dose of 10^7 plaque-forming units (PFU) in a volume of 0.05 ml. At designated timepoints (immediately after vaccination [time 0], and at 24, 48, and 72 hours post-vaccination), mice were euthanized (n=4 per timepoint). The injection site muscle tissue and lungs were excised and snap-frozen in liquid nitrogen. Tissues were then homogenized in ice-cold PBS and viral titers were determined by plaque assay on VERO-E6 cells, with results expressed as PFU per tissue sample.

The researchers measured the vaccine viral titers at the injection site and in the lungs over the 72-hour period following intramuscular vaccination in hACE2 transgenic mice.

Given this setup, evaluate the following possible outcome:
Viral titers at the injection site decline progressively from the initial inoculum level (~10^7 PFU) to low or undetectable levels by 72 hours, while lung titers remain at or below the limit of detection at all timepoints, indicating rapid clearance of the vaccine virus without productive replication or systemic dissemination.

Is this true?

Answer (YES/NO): YES